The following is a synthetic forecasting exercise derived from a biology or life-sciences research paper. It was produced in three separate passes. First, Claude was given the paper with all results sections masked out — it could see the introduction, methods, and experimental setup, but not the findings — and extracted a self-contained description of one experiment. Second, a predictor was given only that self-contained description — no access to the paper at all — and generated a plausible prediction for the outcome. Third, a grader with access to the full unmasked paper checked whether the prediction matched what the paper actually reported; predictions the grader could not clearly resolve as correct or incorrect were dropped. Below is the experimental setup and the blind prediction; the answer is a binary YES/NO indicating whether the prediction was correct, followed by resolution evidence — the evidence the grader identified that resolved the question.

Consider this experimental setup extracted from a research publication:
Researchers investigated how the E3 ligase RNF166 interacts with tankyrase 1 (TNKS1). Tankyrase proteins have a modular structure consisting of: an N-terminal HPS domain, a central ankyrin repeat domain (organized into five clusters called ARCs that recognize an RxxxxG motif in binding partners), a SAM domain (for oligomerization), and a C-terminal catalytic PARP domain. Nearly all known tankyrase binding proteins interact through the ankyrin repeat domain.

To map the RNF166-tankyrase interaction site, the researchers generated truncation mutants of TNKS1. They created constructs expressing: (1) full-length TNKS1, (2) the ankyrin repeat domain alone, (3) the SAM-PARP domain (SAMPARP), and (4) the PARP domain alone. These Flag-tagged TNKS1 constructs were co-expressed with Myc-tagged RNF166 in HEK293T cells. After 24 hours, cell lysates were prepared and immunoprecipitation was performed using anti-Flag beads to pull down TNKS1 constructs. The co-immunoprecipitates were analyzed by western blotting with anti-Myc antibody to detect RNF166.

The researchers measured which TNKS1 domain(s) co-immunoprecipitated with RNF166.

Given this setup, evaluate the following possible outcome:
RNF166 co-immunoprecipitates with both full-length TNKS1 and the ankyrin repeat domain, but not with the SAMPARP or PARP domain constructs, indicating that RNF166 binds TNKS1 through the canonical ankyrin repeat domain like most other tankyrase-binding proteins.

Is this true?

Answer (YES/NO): NO